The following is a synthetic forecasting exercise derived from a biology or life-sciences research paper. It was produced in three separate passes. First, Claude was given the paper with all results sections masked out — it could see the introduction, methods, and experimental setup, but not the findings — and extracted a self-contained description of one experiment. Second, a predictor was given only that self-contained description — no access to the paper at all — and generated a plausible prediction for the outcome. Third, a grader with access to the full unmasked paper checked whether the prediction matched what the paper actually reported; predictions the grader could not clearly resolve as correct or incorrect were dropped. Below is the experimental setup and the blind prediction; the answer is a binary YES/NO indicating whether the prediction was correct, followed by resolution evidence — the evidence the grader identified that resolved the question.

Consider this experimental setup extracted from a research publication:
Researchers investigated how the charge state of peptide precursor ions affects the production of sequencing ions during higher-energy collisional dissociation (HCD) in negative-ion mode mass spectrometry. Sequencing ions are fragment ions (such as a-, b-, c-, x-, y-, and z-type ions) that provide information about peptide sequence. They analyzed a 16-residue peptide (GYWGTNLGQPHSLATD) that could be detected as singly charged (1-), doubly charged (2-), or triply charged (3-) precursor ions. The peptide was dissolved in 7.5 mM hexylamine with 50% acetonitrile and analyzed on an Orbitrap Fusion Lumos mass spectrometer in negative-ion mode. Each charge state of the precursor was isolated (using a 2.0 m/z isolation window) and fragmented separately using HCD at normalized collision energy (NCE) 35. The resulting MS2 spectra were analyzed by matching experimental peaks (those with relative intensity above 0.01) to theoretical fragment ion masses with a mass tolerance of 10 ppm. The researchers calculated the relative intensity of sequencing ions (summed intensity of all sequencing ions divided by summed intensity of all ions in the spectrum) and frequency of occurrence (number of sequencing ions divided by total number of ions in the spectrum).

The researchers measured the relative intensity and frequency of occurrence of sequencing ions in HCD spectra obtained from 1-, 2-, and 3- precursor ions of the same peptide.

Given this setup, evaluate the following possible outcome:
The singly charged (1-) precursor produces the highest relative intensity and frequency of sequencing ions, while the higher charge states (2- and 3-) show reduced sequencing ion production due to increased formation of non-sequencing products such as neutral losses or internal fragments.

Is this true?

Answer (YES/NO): NO